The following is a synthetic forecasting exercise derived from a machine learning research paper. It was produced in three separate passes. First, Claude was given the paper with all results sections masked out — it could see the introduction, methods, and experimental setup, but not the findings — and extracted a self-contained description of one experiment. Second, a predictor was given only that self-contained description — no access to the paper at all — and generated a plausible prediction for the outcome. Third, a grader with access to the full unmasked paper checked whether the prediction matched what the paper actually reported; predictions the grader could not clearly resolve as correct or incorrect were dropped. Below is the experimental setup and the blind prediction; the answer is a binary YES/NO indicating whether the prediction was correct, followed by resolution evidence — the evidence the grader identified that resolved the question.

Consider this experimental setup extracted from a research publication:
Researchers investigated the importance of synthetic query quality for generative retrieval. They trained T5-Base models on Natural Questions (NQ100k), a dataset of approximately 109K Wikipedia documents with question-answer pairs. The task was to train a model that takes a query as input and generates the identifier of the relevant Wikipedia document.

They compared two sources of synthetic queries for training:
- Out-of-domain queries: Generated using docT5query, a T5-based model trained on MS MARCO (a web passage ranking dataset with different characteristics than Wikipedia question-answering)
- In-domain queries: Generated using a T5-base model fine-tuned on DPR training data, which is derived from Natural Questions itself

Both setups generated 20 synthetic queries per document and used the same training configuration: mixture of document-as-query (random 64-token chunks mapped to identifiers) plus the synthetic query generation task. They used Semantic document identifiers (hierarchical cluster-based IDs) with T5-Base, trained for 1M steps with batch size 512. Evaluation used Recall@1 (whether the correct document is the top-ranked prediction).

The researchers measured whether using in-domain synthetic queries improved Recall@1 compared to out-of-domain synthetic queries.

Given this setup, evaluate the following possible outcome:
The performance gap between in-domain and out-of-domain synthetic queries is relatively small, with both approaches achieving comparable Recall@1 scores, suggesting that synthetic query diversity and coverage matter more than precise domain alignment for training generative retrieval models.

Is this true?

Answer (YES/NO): NO